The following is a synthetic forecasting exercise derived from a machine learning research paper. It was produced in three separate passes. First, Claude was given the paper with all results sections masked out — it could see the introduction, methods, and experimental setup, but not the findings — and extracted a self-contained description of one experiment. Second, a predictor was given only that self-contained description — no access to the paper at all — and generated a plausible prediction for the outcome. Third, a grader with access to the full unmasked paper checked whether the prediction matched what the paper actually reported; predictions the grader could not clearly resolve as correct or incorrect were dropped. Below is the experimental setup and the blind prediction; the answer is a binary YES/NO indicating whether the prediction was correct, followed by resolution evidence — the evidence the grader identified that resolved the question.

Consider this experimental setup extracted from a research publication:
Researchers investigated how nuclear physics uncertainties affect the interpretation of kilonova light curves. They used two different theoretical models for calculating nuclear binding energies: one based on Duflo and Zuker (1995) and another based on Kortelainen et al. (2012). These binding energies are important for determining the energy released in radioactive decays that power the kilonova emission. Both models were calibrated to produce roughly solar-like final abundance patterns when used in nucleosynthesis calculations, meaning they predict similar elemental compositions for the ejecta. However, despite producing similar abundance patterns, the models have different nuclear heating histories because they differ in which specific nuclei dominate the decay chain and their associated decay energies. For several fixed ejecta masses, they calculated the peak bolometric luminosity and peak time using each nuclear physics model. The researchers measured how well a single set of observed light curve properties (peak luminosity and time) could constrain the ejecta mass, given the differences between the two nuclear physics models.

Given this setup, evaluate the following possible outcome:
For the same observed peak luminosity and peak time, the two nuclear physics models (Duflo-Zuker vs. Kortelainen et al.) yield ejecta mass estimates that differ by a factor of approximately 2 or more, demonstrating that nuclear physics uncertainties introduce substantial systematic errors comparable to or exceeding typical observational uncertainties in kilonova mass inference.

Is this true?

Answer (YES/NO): YES